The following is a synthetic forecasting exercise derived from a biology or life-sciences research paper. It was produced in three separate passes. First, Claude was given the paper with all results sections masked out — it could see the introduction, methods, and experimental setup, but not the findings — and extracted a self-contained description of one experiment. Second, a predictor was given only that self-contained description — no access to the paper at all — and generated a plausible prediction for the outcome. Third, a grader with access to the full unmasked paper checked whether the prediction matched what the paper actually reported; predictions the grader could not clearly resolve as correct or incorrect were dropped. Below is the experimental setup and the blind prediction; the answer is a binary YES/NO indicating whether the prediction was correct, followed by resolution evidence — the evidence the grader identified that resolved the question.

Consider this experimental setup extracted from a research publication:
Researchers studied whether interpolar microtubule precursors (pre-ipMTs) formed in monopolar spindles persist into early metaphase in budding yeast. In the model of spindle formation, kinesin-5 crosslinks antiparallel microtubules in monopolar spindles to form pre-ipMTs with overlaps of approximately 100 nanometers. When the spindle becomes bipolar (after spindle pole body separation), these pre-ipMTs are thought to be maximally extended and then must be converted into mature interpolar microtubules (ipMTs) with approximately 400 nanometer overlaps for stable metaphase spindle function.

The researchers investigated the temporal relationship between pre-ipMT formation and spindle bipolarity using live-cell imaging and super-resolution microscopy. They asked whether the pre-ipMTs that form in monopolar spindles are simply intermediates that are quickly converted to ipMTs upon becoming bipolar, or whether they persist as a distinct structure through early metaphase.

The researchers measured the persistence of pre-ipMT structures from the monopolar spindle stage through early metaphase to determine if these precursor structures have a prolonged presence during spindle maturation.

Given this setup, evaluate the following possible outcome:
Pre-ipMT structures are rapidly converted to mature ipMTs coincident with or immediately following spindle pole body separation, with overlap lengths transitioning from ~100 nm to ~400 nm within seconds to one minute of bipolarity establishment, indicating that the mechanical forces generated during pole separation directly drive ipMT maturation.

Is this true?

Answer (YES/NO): NO